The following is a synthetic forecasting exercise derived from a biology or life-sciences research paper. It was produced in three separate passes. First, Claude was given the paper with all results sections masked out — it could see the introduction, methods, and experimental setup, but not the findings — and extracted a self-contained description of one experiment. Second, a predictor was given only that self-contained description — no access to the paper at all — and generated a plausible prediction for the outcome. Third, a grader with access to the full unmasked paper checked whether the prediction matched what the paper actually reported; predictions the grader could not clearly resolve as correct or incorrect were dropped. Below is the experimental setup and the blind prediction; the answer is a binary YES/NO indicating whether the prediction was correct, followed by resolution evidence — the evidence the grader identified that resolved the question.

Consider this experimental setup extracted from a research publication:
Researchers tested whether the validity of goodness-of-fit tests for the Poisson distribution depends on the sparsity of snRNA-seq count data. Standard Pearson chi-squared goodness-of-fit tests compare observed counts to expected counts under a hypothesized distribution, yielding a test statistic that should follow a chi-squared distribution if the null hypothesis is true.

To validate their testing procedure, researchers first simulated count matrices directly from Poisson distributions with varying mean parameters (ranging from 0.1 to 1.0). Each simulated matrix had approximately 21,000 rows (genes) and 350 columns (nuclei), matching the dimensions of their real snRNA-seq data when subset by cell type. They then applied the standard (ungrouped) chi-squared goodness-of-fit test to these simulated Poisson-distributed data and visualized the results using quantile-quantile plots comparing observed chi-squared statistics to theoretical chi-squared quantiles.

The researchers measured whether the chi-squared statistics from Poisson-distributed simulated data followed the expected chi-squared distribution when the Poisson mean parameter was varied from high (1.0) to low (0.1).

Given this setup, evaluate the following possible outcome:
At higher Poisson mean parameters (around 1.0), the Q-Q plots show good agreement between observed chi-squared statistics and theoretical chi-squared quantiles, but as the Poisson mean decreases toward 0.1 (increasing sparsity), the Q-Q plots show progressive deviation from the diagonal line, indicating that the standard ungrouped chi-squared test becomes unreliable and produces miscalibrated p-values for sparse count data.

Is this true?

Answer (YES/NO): YES